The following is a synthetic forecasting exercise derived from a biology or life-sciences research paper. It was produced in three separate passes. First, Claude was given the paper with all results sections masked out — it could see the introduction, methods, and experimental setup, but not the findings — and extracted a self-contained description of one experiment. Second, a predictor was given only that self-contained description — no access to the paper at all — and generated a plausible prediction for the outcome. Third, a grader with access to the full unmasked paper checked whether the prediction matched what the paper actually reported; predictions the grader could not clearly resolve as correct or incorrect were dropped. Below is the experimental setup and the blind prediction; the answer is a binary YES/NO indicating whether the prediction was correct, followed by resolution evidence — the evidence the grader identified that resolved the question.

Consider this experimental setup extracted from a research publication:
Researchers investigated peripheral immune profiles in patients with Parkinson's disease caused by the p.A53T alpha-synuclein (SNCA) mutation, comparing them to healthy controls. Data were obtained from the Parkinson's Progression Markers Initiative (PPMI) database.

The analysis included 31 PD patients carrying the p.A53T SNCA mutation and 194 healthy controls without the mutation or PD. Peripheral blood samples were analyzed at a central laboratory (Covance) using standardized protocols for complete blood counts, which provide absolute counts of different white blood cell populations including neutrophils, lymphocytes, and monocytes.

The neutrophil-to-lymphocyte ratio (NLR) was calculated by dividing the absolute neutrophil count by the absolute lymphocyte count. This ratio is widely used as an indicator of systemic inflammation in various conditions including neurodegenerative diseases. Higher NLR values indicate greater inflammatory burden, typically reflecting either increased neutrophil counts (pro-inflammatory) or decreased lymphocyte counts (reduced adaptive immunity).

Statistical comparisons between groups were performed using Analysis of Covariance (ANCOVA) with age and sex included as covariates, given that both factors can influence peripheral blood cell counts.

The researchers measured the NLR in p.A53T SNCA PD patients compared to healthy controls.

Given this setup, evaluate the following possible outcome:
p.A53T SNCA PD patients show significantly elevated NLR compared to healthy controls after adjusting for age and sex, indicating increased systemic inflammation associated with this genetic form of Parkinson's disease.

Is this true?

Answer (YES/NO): YES